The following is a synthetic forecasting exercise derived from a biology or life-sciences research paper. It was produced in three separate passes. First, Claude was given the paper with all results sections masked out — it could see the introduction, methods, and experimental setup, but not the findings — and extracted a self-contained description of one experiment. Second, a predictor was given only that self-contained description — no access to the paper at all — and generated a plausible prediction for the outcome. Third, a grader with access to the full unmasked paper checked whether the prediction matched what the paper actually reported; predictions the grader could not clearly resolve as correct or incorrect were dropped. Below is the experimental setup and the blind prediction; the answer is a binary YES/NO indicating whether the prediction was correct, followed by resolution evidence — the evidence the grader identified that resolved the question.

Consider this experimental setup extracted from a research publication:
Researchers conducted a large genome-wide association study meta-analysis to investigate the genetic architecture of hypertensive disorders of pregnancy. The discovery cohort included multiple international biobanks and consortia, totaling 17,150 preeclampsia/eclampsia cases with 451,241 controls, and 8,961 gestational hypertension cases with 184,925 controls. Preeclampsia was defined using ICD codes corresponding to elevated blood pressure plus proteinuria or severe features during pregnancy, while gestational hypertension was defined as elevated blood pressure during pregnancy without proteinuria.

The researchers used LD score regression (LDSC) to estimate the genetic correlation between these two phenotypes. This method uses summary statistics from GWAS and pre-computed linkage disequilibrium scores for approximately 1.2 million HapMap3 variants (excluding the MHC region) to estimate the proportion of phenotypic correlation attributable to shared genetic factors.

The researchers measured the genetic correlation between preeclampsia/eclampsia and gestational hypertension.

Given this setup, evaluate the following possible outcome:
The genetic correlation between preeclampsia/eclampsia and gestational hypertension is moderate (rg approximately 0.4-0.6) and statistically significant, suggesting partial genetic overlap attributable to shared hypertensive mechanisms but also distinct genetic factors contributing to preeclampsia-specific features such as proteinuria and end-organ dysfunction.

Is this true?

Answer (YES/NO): NO